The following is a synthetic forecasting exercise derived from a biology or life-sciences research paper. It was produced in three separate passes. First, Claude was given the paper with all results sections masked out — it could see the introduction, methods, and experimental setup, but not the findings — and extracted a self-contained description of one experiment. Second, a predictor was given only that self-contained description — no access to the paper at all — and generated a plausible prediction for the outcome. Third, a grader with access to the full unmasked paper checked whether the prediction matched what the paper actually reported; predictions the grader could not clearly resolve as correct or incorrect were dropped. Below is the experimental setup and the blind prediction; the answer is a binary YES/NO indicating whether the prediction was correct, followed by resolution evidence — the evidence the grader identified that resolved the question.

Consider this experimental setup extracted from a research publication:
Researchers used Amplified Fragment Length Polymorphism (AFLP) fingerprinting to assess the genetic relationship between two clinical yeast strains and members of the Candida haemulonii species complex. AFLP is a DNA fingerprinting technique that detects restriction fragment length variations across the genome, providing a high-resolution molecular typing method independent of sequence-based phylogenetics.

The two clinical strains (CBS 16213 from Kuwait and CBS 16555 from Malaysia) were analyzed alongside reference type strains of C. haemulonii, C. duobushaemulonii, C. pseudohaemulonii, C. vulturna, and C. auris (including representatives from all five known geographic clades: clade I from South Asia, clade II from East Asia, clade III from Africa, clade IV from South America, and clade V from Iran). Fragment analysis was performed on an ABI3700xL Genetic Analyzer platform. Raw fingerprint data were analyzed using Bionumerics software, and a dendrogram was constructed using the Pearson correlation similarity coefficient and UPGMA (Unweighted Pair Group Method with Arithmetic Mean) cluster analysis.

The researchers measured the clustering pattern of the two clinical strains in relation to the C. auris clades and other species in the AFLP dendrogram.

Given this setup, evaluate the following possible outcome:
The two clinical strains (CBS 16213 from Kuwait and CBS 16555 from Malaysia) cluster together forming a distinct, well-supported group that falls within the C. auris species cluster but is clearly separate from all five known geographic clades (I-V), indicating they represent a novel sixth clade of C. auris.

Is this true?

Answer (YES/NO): NO